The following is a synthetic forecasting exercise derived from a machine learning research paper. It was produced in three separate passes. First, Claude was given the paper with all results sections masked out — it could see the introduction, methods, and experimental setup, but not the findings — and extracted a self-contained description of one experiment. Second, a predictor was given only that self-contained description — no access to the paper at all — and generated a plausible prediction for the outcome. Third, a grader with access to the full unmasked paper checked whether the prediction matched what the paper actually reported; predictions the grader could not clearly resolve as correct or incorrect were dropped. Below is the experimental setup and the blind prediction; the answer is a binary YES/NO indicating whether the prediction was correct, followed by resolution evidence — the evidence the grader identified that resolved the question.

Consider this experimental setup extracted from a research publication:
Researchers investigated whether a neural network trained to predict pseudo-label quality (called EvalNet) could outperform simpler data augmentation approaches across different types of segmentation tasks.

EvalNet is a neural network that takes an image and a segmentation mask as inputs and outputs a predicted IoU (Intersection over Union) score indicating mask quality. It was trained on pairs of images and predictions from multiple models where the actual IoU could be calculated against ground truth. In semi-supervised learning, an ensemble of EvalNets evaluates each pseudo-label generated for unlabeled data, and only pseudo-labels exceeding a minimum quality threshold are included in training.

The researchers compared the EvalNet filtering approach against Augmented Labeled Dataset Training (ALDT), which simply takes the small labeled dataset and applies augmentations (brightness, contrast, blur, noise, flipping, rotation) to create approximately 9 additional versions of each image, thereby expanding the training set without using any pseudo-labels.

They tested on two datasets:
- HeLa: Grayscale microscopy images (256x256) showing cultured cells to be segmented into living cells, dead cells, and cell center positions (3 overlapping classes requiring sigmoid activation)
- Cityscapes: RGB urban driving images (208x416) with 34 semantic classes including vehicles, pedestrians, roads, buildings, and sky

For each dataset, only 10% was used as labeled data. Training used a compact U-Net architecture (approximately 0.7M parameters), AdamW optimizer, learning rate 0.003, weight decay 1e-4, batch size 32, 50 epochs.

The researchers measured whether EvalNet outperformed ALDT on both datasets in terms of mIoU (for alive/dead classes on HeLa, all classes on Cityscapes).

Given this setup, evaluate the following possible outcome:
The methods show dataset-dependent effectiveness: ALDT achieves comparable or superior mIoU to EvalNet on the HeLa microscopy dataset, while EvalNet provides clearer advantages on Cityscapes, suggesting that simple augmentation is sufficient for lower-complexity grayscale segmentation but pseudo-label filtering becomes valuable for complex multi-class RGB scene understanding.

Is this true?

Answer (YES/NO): NO